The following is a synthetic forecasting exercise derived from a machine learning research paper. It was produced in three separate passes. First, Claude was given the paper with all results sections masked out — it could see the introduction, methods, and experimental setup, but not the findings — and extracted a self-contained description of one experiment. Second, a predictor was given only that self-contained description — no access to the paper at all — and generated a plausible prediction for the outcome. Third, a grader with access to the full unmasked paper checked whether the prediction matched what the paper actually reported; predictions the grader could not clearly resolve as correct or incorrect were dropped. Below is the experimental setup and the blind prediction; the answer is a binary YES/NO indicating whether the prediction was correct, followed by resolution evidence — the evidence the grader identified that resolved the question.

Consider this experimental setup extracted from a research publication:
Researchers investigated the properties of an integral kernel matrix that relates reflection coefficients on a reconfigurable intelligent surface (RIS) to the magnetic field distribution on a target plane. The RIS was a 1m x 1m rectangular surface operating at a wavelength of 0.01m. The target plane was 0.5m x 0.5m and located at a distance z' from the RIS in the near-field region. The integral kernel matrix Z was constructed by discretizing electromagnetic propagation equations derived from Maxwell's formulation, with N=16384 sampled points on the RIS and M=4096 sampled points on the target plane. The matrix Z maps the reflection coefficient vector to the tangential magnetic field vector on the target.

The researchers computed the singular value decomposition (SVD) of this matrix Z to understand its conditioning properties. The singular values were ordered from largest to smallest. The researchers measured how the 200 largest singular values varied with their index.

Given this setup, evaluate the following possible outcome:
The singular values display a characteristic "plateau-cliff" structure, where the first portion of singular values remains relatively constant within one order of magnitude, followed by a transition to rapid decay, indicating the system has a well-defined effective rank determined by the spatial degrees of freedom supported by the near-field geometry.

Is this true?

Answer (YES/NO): NO